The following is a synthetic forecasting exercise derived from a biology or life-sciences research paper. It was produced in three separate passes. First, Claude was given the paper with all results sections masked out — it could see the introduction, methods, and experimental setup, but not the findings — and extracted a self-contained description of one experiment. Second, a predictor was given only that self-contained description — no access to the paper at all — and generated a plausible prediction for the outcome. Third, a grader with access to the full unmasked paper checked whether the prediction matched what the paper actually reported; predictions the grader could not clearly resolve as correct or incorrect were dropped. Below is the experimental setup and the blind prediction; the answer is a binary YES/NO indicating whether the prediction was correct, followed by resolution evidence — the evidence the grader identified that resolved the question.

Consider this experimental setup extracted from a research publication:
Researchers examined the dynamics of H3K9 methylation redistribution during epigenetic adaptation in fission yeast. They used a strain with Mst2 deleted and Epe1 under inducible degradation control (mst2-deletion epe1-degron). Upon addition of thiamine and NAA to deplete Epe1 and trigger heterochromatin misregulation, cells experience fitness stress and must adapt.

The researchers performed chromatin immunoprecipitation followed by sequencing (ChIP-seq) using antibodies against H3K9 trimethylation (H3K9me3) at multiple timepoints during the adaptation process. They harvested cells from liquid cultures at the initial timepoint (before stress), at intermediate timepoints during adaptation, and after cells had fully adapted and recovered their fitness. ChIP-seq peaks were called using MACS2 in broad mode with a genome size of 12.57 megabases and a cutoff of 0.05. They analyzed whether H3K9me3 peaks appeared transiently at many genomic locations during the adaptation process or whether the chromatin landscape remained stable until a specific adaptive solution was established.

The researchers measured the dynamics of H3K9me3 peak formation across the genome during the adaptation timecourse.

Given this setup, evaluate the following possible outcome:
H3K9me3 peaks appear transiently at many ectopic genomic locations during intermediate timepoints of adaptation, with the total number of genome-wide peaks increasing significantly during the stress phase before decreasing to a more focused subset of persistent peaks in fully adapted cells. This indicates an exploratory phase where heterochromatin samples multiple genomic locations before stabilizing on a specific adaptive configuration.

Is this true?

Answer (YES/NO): NO